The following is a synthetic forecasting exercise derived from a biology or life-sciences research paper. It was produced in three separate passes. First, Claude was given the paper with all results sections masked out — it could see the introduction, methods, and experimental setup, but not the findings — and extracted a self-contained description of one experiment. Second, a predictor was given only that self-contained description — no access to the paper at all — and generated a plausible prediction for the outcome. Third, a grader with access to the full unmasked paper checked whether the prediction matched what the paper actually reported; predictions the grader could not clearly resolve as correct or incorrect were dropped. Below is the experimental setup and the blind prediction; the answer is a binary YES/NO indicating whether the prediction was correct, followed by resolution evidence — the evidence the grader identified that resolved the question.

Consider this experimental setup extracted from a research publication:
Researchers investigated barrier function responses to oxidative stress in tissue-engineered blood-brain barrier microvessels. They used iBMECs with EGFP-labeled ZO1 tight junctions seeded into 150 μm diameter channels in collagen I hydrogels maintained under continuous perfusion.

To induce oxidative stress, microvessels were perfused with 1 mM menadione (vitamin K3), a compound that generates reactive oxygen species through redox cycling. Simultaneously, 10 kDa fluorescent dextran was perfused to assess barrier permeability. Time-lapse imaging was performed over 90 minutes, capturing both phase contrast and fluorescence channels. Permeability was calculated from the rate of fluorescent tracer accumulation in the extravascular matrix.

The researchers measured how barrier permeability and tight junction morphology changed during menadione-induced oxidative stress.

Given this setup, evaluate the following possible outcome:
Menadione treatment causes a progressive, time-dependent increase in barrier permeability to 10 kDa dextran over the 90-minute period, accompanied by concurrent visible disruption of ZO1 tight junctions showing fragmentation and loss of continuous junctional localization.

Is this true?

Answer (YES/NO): NO